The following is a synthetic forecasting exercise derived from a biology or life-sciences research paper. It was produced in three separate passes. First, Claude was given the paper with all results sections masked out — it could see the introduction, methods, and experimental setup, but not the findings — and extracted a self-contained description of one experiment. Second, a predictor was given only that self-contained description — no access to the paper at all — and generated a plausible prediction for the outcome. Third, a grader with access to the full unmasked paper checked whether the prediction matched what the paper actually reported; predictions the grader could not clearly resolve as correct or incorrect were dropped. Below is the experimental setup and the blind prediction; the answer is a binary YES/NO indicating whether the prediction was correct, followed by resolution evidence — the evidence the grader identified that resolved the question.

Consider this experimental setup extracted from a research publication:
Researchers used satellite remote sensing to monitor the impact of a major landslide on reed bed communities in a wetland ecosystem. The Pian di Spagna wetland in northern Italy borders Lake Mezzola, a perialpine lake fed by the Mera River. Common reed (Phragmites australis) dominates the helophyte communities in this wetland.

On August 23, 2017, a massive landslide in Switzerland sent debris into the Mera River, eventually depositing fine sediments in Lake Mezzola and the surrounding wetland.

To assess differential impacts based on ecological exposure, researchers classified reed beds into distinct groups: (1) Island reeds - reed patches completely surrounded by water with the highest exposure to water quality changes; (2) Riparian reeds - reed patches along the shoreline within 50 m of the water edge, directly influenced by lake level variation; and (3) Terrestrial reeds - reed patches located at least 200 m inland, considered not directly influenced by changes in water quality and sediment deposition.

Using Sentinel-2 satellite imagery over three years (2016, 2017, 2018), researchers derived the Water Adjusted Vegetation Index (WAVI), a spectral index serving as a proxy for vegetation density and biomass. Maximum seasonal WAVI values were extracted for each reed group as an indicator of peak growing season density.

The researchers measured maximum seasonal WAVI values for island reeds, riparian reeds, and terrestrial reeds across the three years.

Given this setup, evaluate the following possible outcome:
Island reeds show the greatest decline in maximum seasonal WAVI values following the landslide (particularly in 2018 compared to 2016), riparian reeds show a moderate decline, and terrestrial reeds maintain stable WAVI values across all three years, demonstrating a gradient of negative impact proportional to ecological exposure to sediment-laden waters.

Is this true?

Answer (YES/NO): NO